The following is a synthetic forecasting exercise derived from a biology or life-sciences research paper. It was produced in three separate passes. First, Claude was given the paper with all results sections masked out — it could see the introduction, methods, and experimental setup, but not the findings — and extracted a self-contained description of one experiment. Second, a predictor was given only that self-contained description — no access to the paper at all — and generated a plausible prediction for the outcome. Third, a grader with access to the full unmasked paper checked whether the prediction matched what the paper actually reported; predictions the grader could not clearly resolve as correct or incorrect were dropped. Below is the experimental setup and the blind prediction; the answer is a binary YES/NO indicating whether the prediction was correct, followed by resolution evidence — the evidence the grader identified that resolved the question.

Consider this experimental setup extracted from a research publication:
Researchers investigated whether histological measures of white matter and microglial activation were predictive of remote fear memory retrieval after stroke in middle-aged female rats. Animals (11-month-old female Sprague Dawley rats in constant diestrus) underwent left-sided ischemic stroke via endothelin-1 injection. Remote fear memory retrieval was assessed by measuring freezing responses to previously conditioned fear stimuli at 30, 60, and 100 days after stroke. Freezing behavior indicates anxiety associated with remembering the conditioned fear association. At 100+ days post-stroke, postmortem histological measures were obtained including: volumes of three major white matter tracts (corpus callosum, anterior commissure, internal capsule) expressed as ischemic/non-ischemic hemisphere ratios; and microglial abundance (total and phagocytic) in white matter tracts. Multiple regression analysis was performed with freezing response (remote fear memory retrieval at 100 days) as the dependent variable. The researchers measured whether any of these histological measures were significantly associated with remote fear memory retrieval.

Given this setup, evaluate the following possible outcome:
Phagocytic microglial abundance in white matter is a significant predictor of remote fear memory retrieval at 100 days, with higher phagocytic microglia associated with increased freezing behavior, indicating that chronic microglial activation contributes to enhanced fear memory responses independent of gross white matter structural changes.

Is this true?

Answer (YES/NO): NO